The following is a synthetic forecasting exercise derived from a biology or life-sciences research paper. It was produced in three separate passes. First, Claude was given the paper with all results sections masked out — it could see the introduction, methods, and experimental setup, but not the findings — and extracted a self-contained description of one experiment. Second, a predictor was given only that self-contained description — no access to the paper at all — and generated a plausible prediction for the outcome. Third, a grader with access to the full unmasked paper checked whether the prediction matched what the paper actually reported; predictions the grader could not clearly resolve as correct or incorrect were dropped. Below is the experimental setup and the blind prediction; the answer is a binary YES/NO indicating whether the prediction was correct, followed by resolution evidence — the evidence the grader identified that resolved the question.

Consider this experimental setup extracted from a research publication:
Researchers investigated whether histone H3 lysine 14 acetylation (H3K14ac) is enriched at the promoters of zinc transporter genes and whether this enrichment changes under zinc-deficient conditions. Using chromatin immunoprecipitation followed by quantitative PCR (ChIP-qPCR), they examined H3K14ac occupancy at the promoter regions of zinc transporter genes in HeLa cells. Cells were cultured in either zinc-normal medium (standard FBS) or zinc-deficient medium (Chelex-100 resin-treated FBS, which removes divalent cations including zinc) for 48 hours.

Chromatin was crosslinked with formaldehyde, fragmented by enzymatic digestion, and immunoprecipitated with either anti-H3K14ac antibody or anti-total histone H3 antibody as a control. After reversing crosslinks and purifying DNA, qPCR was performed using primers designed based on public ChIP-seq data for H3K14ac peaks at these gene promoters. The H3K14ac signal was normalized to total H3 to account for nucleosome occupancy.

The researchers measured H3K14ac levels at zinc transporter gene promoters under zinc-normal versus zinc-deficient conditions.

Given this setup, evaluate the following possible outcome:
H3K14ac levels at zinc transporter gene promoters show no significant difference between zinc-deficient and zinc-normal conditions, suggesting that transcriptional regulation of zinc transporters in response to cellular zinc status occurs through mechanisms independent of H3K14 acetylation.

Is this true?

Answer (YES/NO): NO